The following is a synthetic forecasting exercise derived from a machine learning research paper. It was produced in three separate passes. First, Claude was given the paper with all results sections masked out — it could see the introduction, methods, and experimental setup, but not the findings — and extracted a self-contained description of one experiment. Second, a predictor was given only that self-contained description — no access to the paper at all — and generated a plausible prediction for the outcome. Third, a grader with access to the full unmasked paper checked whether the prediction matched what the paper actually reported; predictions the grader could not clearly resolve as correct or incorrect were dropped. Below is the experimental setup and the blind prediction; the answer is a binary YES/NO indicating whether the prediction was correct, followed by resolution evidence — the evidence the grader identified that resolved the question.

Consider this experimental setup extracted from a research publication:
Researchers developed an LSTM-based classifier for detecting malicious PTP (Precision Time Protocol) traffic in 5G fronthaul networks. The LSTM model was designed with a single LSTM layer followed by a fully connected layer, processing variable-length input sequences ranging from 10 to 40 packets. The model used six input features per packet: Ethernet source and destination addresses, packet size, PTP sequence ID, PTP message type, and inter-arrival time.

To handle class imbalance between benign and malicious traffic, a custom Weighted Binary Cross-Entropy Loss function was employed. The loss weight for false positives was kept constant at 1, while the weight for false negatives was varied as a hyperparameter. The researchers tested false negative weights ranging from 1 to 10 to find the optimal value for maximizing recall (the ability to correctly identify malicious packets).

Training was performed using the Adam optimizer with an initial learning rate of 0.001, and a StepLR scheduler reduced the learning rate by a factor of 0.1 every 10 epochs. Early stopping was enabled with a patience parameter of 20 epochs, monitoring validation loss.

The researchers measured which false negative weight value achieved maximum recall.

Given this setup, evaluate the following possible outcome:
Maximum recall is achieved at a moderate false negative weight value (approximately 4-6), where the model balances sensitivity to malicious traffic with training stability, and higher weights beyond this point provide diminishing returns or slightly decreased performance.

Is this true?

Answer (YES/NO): NO